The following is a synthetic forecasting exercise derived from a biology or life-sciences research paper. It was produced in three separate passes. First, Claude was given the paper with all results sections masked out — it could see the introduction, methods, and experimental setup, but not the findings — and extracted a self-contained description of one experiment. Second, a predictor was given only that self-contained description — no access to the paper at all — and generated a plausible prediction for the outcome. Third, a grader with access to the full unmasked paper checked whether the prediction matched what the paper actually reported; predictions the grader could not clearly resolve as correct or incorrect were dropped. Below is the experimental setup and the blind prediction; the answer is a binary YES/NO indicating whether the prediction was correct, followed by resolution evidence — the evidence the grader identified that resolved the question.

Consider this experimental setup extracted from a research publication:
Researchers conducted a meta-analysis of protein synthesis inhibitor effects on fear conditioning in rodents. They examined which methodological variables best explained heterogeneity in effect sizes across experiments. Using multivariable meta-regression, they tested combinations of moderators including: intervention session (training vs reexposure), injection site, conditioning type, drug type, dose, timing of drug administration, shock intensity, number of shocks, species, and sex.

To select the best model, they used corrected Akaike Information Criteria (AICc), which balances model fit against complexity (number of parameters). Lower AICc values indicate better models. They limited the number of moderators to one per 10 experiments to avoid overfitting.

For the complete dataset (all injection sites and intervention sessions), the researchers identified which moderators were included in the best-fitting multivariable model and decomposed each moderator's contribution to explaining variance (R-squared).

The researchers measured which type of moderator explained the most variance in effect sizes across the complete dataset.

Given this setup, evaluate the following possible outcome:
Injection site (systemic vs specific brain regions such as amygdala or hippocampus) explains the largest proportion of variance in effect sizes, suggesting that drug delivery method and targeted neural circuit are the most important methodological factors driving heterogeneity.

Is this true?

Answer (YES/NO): NO